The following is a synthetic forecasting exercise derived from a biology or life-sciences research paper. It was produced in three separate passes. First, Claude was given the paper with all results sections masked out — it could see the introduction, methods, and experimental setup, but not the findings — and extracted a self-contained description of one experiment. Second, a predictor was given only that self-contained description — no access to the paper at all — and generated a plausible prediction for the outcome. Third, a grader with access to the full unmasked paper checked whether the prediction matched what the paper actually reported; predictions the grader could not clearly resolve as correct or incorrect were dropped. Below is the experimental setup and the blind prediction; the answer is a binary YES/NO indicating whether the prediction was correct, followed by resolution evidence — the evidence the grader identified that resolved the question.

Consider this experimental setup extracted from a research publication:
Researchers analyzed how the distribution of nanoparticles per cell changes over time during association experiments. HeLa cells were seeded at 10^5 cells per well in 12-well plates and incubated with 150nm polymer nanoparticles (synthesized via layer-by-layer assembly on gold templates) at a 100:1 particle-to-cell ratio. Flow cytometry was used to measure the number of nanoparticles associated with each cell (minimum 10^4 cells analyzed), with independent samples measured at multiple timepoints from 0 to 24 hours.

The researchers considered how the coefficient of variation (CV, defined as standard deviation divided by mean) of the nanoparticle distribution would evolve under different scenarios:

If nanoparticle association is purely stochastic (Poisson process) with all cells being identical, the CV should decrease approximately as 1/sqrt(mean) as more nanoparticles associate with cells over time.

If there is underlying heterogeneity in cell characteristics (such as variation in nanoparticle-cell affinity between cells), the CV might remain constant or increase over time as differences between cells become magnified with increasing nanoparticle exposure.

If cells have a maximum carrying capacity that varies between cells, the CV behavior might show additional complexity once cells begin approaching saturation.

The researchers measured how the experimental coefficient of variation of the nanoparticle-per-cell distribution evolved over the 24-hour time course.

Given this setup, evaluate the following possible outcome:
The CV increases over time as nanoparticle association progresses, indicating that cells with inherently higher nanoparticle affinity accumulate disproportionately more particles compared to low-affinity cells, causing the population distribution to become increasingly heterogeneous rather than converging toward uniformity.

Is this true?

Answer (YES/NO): NO